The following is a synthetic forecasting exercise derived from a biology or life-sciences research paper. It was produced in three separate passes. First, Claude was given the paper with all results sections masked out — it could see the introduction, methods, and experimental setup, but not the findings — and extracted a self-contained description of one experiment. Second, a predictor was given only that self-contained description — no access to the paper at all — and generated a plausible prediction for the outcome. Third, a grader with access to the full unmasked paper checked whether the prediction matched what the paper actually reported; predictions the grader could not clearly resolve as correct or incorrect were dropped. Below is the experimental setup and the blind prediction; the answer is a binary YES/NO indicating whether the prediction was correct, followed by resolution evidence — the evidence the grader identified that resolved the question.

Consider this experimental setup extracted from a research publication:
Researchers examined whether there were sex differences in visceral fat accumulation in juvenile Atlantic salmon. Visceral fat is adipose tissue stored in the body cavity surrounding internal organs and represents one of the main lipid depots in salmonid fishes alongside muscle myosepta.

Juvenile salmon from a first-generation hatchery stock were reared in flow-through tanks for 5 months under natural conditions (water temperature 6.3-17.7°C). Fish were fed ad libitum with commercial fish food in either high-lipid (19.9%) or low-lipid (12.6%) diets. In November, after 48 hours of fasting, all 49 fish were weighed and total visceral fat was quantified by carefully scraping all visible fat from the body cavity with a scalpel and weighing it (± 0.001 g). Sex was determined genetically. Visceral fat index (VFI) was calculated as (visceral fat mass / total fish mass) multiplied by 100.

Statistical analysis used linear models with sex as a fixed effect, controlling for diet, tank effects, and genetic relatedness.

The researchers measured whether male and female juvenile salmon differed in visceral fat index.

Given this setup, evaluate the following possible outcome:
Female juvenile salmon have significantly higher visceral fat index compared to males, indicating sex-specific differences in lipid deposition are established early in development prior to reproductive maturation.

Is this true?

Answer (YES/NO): NO